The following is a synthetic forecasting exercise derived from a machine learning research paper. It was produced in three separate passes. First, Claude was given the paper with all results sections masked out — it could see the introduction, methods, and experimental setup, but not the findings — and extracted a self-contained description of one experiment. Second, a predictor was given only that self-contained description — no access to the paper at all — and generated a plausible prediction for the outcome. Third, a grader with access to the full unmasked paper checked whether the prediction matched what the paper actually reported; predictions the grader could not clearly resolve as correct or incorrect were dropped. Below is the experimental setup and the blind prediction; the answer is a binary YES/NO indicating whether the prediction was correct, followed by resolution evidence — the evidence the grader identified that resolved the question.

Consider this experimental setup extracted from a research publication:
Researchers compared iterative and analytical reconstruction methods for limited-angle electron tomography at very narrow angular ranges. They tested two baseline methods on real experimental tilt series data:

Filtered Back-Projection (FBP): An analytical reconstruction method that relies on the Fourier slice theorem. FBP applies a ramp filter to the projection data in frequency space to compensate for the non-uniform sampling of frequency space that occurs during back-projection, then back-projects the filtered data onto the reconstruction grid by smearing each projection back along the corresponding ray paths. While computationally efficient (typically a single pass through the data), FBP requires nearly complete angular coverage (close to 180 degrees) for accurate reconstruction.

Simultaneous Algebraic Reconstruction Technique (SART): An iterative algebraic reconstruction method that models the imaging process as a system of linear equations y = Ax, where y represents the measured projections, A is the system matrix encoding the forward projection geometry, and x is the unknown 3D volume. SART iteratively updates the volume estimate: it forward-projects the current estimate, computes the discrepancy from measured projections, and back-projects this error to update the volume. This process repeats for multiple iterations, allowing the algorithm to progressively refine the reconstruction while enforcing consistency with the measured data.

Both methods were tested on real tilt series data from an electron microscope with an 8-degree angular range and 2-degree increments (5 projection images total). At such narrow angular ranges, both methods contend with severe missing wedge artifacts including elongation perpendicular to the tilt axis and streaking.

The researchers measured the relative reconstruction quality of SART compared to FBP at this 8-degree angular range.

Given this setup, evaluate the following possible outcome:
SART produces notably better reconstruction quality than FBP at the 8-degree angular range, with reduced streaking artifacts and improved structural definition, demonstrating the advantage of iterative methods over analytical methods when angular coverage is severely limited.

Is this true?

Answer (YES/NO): NO